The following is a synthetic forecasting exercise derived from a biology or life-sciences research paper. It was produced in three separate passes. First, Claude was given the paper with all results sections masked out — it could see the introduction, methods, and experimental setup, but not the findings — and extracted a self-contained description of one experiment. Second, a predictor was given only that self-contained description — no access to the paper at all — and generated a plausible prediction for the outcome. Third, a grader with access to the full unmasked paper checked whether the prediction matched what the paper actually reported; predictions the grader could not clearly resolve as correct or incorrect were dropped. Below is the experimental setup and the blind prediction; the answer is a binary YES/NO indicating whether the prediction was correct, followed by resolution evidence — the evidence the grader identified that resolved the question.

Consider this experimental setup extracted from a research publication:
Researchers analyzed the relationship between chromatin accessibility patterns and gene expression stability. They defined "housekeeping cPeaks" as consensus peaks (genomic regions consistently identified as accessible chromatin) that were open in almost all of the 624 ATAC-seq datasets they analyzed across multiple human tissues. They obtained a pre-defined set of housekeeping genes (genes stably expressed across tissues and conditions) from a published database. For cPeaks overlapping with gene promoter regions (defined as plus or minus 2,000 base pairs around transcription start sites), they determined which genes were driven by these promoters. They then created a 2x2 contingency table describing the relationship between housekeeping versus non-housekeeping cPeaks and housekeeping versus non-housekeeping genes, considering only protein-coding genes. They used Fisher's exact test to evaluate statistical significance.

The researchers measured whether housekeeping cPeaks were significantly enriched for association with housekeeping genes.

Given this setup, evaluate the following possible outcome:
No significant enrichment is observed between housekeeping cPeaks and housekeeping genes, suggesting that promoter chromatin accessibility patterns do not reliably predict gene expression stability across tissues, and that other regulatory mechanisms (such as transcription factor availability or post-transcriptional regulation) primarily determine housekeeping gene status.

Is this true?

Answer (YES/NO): NO